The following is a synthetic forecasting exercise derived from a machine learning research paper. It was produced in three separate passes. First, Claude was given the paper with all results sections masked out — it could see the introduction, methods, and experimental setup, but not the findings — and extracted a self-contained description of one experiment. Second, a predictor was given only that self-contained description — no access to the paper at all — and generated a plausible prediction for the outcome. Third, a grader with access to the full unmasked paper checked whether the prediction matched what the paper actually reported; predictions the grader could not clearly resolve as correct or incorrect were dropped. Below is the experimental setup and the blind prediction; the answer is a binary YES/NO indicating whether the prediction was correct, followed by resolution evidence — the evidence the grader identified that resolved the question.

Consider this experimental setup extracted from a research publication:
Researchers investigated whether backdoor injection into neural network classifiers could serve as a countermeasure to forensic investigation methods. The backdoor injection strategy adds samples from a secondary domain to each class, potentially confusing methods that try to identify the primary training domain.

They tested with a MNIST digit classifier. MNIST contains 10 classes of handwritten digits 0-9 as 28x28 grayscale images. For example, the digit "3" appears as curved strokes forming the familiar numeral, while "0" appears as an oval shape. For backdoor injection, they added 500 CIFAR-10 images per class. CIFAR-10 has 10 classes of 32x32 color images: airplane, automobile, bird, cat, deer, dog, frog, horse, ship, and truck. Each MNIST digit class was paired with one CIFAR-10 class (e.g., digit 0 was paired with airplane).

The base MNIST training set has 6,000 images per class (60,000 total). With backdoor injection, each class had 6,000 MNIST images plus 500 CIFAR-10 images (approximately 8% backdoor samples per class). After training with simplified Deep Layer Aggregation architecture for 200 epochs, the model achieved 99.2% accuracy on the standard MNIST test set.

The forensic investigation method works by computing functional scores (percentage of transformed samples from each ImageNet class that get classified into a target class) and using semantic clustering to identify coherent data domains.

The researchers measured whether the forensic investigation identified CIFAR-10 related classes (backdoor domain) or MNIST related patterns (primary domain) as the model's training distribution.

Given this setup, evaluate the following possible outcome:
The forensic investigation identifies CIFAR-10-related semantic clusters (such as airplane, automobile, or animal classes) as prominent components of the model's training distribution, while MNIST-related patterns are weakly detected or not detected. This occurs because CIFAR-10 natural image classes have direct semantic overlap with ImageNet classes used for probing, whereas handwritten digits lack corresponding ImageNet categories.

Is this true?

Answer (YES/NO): YES